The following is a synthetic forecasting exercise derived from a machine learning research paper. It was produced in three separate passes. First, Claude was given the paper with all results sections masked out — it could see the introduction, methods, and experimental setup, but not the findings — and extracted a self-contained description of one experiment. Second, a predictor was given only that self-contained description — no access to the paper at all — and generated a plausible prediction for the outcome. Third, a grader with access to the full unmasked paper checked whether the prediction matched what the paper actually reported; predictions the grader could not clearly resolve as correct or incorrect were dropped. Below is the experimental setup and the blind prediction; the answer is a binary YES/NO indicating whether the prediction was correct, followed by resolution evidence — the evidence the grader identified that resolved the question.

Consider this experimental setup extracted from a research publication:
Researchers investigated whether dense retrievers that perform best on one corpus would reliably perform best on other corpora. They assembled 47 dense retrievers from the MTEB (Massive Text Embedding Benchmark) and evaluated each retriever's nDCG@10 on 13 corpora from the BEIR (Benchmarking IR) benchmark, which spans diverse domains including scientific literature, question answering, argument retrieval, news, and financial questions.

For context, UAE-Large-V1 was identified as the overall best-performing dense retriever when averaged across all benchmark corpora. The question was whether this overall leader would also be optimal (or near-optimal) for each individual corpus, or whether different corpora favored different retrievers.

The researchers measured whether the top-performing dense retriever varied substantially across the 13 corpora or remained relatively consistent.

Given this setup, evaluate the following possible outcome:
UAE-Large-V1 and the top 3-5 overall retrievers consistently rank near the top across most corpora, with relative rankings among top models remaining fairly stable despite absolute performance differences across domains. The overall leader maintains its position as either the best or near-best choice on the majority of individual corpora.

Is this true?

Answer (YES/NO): NO